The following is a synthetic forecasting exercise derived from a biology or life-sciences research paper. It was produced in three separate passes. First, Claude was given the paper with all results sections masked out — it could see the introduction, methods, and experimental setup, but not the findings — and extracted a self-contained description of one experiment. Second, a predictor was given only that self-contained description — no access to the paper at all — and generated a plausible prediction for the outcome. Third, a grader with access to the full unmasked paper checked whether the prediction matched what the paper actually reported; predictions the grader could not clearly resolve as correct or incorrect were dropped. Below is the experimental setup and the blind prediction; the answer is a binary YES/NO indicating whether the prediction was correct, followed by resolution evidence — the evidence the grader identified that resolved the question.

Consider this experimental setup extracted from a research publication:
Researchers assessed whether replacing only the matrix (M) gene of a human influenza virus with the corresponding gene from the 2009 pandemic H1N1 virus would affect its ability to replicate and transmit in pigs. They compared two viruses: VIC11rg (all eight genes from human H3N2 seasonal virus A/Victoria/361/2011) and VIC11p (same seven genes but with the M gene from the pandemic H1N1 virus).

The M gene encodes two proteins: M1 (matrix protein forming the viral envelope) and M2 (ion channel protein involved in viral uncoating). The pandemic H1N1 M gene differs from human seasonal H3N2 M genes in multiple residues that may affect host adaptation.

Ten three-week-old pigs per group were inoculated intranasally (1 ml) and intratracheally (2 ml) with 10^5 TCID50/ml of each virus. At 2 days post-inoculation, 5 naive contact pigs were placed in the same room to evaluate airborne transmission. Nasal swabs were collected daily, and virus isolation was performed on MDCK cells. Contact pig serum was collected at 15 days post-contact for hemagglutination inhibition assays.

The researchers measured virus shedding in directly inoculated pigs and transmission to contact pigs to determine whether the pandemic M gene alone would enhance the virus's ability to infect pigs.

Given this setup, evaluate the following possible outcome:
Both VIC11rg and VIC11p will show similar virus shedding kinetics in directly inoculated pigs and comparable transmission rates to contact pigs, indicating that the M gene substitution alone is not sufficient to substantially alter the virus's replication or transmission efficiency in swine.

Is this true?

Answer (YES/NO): NO